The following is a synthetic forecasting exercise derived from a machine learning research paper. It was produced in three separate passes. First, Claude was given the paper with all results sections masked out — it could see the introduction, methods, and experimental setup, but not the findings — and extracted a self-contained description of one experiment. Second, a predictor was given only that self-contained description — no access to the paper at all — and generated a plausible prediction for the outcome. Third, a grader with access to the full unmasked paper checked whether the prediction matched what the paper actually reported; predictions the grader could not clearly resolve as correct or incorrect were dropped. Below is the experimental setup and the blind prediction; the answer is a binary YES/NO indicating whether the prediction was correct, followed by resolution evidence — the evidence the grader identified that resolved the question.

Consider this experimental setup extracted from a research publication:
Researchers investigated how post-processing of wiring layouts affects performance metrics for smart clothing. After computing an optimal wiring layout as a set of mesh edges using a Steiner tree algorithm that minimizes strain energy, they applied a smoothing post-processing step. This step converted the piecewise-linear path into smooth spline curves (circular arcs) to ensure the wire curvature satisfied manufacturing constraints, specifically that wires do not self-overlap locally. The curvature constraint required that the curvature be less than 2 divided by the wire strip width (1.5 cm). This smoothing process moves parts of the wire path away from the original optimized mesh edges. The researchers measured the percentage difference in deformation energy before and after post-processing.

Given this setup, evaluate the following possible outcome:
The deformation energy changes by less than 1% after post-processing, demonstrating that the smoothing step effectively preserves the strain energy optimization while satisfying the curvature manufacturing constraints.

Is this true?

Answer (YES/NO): NO